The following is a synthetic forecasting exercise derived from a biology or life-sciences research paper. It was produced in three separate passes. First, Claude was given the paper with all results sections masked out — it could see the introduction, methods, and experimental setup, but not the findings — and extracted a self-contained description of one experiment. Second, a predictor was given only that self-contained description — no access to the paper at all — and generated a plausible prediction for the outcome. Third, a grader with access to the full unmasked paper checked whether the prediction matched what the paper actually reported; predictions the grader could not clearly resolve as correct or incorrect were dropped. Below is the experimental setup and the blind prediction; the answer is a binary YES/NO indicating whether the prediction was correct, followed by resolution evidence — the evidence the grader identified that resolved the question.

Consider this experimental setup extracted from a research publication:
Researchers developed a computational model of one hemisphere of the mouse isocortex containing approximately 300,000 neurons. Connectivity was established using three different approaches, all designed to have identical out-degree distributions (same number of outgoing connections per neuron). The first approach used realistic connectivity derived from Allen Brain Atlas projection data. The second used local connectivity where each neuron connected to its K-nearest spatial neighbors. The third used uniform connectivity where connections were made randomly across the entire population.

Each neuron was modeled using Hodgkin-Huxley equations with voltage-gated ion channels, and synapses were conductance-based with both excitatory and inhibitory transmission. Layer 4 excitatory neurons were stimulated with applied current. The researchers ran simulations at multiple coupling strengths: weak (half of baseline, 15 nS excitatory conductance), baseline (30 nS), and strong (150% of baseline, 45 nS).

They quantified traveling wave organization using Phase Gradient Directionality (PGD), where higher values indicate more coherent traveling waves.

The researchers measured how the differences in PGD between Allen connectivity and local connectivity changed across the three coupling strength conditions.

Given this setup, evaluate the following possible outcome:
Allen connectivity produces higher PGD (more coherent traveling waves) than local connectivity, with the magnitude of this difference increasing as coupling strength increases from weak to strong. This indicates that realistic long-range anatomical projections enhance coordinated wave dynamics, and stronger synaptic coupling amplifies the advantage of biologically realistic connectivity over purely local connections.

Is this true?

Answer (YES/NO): NO